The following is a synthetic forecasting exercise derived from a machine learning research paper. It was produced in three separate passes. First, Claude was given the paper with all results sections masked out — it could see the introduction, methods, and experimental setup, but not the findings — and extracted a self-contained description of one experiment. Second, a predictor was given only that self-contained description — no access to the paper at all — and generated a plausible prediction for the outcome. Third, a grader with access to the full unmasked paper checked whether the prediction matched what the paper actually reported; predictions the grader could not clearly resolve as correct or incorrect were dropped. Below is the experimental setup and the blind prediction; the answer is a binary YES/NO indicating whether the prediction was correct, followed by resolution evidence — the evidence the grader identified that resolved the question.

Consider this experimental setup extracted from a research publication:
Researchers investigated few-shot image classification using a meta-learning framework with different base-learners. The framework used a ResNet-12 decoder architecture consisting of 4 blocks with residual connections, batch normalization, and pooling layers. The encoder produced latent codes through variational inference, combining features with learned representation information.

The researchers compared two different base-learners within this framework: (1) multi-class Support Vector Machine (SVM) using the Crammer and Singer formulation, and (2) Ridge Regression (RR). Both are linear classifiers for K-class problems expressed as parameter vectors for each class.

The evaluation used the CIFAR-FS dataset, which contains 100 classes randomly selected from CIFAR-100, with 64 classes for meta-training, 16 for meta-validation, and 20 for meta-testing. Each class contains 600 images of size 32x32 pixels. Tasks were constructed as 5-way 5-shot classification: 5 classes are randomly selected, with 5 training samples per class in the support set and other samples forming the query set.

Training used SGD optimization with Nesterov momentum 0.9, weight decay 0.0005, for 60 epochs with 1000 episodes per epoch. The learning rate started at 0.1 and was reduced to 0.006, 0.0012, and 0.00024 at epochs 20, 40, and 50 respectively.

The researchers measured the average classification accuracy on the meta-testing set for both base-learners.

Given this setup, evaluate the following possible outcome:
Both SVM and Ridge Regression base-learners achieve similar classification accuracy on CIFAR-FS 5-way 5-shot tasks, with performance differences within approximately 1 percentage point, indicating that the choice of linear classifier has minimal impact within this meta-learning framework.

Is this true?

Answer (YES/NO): NO